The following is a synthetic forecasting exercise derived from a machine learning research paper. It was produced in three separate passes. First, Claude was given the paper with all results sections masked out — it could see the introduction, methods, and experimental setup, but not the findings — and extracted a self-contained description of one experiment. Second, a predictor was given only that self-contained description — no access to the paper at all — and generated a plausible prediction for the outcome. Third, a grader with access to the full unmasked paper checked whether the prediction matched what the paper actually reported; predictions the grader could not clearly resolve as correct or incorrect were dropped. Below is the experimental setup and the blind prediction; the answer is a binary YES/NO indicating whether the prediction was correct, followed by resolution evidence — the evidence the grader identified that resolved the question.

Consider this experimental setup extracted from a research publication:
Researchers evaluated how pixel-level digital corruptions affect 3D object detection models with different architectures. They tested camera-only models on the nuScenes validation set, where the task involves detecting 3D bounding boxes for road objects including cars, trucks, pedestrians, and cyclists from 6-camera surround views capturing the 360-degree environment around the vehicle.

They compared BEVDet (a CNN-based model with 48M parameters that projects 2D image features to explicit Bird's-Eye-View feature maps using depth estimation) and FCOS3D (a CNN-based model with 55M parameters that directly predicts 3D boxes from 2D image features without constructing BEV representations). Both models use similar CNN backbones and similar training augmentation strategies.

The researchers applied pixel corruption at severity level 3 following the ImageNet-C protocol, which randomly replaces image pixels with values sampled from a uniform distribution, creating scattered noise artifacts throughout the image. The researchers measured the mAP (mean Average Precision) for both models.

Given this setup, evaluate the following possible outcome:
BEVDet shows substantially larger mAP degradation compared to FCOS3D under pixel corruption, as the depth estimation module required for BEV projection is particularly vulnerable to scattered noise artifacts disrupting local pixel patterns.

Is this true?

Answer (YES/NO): NO